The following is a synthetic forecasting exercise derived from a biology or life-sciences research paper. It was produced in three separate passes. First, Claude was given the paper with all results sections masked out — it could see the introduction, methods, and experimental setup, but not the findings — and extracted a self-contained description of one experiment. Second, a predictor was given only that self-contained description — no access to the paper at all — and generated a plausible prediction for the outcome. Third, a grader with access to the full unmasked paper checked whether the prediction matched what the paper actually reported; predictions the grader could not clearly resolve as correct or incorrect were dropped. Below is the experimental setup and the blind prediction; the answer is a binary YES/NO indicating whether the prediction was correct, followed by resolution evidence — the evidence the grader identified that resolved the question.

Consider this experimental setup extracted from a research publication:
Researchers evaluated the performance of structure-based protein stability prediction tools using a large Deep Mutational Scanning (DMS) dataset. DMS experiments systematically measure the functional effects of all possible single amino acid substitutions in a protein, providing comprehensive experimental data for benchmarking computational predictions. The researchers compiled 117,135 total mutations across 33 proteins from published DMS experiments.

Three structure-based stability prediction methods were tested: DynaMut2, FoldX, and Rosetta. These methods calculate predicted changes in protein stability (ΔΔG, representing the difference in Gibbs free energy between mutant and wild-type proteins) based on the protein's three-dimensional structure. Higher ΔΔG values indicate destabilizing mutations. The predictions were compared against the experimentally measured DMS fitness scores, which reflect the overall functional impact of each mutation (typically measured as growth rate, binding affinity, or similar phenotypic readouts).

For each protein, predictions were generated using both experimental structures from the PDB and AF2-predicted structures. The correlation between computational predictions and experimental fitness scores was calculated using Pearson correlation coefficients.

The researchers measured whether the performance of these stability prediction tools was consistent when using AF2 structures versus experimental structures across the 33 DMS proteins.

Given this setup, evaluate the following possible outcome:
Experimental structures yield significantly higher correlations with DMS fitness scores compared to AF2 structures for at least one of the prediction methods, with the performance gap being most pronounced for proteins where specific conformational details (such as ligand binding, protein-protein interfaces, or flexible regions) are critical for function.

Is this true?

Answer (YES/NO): NO